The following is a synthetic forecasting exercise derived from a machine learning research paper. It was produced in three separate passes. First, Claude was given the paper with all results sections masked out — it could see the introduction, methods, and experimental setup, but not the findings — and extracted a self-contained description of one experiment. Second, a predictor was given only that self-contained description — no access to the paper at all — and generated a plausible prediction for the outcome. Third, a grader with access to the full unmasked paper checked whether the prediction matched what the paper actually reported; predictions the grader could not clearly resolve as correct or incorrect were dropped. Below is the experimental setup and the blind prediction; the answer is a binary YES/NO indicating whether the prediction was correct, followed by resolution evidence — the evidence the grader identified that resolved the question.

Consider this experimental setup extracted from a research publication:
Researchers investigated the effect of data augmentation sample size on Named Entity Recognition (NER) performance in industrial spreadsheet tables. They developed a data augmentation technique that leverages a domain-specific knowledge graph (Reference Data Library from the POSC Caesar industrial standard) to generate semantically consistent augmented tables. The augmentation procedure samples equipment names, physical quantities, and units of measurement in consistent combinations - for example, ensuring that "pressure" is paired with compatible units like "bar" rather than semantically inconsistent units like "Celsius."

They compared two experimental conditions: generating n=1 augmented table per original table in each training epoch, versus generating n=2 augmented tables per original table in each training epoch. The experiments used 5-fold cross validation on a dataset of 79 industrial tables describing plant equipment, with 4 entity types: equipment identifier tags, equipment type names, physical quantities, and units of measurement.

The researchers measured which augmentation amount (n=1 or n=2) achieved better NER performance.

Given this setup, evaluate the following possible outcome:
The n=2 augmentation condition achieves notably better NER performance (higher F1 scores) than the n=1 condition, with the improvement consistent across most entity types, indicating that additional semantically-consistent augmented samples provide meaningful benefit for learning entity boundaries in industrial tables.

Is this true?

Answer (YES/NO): NO